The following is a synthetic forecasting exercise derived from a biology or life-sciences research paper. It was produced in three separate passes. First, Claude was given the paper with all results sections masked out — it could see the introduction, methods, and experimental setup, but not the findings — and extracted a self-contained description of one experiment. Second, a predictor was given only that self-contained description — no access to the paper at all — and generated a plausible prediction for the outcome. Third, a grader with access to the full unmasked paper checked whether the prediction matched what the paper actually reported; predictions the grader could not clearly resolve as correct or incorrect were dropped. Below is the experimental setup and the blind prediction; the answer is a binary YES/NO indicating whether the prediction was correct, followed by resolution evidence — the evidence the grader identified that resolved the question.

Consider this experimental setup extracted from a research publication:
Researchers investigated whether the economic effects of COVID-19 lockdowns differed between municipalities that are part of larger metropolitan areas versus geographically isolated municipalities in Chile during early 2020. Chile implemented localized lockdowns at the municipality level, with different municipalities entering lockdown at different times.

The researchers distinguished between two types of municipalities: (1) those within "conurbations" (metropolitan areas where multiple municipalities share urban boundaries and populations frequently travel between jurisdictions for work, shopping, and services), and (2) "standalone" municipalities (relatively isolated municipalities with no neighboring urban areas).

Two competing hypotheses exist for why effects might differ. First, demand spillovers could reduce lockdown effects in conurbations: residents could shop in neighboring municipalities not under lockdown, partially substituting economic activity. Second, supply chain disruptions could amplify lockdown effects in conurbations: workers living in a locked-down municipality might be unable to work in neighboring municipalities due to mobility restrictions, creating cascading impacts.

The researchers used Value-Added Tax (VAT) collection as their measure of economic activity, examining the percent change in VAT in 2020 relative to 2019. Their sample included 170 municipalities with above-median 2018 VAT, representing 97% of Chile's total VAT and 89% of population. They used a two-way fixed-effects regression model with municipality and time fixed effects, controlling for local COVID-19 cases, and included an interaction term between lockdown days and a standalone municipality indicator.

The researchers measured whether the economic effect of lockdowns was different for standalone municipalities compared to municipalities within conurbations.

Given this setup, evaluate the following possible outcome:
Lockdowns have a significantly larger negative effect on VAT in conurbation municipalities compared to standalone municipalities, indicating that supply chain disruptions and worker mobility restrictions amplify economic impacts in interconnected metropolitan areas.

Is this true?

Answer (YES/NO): NO